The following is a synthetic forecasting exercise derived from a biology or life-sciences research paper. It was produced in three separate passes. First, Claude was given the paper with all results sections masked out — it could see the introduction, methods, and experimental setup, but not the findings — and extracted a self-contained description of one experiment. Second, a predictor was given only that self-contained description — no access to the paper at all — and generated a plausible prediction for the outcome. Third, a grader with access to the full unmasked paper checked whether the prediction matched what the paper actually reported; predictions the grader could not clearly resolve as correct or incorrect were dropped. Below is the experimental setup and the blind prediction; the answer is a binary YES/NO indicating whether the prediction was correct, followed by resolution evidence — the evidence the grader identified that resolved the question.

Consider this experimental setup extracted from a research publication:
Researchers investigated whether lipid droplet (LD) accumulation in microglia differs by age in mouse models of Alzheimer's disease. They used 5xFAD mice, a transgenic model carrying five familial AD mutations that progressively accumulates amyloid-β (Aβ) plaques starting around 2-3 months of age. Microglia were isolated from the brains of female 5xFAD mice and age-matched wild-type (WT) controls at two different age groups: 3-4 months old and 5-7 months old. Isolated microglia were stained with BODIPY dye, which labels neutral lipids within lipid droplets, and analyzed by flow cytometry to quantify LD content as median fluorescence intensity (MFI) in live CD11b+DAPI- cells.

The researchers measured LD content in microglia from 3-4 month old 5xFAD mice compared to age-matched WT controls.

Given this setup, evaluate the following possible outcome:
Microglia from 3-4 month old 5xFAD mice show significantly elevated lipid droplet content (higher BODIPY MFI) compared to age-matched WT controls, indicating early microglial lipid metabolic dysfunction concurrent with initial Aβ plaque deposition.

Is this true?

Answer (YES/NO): NO